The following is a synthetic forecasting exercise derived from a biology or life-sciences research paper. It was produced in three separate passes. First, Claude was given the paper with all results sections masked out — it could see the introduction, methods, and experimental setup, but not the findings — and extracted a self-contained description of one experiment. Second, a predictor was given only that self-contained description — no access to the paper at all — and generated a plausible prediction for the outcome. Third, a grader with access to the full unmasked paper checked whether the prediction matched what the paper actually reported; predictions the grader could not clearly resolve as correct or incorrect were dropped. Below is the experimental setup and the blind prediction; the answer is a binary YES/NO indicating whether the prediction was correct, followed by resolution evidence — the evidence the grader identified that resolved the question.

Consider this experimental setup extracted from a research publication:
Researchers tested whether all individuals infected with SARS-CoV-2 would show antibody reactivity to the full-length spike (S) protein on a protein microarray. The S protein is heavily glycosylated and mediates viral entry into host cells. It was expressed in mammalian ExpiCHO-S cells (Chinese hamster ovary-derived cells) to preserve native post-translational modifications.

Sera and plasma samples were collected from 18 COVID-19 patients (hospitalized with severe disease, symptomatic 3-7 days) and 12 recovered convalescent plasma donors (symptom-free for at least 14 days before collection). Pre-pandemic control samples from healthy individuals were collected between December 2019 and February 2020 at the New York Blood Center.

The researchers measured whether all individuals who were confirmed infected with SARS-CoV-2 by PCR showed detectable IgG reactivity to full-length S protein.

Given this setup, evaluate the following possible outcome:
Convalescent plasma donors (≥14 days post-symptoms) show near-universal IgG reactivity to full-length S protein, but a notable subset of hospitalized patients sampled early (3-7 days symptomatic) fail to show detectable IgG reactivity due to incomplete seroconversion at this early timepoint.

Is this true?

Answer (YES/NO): NO